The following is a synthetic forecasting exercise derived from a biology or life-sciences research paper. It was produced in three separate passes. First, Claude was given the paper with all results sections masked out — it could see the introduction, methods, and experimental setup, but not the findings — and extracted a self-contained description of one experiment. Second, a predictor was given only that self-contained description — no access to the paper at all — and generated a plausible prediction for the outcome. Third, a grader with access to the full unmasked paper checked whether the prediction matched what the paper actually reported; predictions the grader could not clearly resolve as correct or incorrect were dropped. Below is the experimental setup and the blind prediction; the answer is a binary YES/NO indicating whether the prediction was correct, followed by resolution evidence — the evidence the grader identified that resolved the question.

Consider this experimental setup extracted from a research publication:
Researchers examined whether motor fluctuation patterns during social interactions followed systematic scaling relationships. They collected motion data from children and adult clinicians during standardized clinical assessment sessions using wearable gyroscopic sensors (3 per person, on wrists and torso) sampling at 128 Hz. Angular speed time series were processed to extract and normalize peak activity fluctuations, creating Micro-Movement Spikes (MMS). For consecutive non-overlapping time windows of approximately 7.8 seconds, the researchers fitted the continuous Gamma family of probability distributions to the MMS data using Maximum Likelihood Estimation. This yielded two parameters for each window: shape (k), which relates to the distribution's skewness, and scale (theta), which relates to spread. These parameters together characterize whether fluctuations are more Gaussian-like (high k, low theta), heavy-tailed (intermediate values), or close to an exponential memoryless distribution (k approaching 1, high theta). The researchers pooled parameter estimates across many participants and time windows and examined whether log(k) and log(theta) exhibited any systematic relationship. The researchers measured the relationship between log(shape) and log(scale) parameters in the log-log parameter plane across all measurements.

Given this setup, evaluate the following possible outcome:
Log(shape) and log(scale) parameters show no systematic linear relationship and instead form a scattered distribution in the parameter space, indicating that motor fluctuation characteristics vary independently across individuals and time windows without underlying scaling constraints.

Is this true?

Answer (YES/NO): NO